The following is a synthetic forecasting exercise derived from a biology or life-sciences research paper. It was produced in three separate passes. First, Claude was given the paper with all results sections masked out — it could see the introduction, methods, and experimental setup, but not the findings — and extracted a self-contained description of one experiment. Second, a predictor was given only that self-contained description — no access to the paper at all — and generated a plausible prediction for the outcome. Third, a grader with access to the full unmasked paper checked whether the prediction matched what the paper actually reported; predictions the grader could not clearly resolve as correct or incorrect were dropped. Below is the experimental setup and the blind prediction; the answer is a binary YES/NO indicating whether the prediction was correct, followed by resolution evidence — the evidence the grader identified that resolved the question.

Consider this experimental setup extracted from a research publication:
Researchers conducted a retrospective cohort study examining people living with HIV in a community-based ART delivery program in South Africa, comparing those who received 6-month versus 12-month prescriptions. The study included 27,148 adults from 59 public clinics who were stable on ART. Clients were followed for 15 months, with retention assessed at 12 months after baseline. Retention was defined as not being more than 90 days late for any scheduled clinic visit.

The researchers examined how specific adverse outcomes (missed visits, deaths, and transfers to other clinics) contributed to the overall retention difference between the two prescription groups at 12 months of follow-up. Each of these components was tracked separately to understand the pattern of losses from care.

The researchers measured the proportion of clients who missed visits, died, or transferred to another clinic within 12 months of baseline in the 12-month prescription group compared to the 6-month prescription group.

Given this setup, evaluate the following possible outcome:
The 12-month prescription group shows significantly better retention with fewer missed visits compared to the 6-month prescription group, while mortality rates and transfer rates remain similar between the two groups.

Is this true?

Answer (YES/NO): NO